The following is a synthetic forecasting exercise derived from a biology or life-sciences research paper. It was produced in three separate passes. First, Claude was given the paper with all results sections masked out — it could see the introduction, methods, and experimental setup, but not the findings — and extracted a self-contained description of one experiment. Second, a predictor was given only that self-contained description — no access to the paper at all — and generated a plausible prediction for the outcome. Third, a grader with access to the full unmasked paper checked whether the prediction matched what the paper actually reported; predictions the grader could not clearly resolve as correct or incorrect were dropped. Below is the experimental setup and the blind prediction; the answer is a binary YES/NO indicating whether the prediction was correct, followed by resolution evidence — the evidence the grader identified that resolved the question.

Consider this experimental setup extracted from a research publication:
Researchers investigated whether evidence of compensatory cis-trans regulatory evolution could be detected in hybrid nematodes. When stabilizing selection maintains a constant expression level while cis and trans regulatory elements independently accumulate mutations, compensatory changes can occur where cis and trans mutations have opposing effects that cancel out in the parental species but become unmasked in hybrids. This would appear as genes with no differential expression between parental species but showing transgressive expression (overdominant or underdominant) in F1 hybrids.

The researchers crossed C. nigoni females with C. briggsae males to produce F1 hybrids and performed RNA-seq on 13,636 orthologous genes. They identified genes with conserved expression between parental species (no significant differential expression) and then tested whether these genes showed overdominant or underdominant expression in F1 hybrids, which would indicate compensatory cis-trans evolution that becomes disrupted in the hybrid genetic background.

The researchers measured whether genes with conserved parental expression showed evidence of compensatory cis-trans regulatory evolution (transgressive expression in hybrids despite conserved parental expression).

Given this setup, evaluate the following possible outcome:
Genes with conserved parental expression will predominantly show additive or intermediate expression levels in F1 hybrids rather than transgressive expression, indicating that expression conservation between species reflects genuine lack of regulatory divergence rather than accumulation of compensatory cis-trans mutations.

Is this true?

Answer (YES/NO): NO